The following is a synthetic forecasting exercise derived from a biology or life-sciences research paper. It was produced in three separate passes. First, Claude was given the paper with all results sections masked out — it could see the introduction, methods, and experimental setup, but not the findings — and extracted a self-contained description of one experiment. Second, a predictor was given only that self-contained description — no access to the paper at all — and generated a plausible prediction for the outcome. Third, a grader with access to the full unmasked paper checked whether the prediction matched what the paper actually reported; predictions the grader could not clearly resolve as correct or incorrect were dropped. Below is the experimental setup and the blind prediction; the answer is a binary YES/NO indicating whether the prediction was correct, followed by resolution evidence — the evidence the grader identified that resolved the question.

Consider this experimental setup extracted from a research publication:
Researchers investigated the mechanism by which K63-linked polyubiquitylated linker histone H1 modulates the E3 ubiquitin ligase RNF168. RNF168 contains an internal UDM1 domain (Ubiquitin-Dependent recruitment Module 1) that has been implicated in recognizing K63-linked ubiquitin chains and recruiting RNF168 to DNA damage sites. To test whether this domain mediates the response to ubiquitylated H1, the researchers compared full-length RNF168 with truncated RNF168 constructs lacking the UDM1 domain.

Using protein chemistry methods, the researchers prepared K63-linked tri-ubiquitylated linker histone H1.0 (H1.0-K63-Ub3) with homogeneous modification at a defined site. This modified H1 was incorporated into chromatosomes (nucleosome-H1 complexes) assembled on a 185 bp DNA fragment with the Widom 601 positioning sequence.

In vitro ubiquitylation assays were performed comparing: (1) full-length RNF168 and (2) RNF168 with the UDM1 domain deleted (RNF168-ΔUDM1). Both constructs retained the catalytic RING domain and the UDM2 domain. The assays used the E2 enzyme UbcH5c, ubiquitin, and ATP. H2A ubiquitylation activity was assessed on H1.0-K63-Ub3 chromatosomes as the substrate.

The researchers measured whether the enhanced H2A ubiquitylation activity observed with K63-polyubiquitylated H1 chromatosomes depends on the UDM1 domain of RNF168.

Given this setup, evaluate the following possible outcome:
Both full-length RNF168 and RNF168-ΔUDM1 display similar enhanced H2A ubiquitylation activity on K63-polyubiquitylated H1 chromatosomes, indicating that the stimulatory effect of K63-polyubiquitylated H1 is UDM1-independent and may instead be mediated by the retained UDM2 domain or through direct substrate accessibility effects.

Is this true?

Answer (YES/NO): NO